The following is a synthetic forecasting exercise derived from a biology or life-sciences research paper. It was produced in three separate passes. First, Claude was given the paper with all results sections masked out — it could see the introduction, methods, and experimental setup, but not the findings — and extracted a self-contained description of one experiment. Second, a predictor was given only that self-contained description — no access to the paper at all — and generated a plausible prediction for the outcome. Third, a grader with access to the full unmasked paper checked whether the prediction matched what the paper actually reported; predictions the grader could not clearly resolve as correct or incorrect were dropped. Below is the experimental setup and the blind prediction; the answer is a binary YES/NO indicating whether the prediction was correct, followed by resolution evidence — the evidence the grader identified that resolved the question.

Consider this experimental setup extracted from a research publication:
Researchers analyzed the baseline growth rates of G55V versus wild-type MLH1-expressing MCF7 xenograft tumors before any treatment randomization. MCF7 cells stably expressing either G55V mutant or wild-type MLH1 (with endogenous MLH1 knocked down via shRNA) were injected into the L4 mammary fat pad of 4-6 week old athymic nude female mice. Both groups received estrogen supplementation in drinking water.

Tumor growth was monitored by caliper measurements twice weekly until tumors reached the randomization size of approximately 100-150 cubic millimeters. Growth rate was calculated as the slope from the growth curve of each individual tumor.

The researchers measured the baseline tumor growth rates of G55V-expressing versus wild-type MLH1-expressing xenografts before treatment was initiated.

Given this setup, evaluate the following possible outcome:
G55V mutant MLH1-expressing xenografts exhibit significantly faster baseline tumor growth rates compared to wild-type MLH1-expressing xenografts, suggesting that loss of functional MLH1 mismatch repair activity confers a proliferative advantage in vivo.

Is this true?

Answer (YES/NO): NO